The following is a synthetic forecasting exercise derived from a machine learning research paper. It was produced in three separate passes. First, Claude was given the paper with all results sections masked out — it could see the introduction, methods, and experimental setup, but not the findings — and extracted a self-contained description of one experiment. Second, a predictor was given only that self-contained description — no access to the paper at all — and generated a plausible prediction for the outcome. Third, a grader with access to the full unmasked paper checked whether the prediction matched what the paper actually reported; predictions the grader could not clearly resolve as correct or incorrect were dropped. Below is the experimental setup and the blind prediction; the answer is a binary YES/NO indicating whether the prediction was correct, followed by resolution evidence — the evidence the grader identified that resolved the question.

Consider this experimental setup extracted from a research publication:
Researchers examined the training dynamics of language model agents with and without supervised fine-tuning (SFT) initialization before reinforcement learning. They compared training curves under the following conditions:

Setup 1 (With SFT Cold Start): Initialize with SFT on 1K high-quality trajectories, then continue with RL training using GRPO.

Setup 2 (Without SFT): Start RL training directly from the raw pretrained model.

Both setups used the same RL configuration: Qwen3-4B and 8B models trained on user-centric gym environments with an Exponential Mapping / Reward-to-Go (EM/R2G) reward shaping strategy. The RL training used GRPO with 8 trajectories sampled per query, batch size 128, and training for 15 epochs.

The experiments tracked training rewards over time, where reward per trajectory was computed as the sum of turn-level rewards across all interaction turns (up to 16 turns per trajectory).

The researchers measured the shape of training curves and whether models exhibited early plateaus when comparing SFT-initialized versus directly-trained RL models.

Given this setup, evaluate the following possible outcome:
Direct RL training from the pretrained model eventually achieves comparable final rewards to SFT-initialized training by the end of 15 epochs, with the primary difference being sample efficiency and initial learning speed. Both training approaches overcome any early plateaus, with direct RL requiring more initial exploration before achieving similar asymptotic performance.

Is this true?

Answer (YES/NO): NO